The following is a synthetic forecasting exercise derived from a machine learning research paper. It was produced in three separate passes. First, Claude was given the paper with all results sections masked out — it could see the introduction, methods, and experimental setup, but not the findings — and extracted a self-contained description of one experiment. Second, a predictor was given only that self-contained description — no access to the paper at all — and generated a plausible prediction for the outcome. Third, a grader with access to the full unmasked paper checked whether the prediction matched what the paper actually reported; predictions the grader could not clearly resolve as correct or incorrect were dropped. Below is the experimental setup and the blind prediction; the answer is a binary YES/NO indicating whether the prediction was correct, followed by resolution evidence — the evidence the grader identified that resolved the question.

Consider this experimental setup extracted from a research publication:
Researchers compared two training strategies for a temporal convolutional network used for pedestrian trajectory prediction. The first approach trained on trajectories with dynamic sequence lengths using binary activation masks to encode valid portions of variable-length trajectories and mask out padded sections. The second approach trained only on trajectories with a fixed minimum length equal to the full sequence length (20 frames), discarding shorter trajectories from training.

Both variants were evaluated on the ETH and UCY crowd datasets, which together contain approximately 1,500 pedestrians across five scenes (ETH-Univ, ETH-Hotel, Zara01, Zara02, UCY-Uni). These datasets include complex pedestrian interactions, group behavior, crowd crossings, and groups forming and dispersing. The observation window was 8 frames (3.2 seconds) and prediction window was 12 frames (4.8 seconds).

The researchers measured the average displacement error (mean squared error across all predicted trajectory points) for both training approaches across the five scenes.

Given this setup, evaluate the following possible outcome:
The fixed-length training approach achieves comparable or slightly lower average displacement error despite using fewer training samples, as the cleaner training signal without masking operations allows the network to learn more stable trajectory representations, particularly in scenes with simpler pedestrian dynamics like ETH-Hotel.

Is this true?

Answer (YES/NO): NO